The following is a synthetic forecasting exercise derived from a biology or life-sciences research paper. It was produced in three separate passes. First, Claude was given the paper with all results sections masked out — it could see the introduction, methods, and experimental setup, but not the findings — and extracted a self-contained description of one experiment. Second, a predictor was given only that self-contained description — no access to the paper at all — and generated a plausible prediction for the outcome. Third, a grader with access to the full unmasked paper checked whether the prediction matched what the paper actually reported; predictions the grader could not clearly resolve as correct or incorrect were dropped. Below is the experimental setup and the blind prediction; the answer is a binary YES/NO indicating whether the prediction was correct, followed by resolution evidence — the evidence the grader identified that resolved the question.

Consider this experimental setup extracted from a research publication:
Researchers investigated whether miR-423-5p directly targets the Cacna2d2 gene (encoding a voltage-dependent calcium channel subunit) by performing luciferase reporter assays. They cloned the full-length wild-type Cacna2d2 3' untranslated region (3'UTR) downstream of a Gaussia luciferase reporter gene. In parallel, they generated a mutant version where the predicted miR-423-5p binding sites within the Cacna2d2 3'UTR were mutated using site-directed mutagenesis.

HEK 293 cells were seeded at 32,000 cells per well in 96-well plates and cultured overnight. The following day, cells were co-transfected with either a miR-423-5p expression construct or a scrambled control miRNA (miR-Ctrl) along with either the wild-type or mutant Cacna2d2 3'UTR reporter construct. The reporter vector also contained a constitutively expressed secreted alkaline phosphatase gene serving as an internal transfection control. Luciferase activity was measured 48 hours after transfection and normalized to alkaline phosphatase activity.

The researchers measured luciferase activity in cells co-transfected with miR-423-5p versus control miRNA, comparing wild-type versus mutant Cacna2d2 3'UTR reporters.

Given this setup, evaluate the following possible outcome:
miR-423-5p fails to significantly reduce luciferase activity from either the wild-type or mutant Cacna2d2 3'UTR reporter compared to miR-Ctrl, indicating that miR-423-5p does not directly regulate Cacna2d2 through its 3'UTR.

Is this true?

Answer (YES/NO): NO